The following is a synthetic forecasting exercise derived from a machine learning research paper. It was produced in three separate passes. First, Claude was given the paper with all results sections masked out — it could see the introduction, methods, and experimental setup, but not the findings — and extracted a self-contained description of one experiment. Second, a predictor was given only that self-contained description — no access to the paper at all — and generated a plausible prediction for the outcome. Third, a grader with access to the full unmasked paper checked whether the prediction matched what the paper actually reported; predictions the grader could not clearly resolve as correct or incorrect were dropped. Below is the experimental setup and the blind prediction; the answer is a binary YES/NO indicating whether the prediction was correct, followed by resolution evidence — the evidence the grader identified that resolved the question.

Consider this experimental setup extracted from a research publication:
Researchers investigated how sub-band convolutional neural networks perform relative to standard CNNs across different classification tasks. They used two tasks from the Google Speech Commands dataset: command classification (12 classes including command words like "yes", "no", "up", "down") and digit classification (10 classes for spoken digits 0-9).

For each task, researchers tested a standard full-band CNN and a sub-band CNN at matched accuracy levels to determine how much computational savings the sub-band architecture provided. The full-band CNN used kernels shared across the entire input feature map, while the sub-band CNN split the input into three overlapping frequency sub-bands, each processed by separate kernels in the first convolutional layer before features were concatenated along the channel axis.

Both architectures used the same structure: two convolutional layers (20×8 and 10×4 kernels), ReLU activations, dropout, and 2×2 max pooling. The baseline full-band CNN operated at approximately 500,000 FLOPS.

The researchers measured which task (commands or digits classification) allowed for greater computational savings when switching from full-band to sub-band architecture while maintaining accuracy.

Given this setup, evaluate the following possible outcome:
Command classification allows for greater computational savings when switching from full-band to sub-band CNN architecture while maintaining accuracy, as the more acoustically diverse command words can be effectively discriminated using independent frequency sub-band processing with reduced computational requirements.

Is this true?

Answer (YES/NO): NO